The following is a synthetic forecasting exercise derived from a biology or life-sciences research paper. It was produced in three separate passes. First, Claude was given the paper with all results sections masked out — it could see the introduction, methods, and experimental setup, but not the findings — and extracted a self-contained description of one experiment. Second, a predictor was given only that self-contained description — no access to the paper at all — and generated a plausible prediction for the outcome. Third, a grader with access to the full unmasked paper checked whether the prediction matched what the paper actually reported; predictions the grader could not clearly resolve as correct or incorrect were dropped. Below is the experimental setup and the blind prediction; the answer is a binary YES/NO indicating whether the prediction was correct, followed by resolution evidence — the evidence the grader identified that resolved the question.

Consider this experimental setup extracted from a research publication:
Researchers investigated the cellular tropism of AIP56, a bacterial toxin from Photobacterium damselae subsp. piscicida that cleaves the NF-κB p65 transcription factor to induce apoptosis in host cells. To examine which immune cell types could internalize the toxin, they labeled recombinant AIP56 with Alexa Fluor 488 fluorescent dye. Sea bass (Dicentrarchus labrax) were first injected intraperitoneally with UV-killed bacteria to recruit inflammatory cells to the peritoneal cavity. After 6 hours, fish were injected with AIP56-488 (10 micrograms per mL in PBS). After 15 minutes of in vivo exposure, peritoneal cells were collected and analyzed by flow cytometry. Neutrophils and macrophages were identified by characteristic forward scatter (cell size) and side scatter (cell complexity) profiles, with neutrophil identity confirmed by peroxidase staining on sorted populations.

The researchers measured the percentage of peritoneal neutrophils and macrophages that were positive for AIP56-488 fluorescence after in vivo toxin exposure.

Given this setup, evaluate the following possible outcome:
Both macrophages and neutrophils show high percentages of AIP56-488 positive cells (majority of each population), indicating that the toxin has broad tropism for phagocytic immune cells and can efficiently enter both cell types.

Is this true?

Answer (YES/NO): NO